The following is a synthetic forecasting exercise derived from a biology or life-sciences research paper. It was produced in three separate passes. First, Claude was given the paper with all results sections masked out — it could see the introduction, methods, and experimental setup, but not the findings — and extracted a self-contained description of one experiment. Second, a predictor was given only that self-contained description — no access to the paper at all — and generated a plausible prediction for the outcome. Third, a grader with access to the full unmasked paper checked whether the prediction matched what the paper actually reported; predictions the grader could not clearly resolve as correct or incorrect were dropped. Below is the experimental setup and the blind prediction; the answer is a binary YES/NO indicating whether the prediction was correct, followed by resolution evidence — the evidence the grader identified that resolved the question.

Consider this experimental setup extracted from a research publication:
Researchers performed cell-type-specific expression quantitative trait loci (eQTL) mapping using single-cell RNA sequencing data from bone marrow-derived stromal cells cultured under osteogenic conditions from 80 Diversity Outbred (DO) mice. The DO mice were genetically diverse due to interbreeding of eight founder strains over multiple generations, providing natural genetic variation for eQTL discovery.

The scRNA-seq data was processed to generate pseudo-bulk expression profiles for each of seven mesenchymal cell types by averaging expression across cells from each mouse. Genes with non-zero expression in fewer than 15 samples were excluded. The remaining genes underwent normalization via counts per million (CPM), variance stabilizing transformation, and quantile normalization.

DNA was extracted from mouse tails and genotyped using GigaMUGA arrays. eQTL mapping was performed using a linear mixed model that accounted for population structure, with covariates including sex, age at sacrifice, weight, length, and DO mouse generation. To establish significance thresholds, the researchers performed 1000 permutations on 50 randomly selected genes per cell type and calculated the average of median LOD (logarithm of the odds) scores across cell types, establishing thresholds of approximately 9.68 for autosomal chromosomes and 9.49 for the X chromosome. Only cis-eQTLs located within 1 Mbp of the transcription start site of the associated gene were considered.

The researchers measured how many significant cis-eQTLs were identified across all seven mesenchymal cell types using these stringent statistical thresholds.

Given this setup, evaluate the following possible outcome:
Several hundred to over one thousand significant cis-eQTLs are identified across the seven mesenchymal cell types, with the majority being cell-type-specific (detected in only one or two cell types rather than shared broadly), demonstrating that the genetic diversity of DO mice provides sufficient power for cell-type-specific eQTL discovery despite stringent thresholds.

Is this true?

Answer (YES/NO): YES